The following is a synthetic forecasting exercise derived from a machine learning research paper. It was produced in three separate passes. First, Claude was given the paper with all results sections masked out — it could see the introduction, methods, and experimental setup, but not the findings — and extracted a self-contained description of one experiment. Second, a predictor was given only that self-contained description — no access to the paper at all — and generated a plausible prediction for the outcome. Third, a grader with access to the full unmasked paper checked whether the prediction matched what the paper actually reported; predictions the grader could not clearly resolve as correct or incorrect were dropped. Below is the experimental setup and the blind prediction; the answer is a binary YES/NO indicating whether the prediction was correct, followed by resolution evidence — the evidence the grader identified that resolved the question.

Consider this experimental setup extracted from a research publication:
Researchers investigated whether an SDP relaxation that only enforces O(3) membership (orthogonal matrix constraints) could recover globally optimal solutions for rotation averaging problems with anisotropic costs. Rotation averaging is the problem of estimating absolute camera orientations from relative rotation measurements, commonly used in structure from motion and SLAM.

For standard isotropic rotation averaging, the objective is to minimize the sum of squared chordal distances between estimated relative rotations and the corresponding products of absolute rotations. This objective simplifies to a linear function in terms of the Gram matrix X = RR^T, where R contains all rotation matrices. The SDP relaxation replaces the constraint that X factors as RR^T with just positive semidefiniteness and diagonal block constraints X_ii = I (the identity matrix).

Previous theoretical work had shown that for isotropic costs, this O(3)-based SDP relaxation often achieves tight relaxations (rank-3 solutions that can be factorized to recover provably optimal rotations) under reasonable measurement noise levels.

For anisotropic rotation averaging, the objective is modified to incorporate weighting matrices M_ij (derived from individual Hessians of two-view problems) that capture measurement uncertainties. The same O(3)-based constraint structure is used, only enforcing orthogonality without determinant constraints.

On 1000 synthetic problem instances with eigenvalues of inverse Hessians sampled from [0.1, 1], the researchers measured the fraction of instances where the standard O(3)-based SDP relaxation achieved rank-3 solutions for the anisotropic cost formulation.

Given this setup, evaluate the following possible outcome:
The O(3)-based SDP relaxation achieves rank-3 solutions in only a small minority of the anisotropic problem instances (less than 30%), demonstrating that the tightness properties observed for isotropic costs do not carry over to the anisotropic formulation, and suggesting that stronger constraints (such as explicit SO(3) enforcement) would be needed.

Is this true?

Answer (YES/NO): YES